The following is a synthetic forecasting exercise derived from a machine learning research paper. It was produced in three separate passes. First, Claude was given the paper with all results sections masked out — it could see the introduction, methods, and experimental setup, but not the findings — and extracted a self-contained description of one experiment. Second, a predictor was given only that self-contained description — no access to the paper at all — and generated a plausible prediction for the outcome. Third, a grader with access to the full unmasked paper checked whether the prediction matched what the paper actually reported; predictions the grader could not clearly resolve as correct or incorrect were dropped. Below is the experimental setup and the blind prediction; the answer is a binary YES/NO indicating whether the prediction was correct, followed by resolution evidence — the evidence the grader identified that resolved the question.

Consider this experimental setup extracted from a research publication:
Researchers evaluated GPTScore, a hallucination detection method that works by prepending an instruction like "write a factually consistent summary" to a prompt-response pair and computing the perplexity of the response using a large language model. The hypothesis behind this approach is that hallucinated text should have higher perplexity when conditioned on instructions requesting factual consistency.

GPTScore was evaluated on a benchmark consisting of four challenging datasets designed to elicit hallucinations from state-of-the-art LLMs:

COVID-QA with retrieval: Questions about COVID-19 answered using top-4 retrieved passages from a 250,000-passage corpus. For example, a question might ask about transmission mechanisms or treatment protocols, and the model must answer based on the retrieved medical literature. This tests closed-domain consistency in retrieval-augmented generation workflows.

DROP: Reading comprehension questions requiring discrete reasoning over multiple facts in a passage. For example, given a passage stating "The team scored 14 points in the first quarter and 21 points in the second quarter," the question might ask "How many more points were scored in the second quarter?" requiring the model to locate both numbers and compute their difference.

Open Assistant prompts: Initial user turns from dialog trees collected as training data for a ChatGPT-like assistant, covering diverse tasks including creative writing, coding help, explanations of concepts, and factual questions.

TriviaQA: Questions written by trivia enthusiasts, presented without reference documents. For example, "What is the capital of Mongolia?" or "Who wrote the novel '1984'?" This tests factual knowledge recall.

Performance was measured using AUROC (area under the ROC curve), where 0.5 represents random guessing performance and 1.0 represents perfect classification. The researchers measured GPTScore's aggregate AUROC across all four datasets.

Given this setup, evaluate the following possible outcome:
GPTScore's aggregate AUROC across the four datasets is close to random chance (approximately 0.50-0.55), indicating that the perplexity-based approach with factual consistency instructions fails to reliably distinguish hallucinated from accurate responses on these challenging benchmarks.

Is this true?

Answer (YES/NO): YES